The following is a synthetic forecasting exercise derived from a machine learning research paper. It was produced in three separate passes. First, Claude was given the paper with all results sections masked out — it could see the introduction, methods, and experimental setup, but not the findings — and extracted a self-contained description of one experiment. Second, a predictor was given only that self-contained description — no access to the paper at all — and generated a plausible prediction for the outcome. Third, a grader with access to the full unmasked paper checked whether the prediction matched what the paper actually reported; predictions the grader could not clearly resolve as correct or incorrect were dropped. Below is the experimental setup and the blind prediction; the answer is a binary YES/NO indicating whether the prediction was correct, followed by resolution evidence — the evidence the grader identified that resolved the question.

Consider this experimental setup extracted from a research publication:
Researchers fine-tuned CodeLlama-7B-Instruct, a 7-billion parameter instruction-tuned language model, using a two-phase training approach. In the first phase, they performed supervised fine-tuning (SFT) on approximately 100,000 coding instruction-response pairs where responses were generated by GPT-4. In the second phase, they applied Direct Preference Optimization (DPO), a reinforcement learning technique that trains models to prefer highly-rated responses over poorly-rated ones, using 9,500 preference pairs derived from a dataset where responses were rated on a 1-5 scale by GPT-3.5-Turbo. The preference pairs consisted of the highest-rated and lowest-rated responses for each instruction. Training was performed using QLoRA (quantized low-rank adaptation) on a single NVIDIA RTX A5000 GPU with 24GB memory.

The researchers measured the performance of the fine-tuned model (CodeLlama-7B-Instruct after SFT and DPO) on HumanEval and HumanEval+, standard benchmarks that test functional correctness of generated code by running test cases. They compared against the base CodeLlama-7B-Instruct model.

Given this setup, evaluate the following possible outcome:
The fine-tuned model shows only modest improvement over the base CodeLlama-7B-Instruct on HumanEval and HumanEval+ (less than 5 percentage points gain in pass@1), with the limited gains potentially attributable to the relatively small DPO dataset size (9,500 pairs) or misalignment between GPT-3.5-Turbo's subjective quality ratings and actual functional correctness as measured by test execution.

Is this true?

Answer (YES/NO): NO